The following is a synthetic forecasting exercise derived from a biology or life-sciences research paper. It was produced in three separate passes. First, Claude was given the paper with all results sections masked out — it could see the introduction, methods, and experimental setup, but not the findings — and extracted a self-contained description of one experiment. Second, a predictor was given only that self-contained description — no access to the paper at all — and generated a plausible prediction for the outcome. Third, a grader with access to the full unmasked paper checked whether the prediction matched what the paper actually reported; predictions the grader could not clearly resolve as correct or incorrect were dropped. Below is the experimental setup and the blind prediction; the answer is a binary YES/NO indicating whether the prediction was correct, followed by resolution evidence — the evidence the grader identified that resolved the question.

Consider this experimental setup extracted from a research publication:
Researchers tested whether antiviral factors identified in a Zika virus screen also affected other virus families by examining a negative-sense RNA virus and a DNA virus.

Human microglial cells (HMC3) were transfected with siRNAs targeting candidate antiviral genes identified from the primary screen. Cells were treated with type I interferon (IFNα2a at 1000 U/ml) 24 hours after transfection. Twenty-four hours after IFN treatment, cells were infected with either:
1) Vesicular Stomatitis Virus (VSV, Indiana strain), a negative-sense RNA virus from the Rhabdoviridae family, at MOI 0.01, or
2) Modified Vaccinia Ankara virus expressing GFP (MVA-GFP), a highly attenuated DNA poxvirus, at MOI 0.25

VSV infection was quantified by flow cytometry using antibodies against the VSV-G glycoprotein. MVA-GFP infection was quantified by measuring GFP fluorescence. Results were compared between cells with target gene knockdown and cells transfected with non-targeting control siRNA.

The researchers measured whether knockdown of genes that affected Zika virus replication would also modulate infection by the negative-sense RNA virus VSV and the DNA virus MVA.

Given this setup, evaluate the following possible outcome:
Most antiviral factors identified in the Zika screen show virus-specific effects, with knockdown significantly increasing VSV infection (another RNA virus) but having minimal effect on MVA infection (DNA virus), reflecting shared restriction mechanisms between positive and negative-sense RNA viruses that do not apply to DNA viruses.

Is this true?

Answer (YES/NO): NO